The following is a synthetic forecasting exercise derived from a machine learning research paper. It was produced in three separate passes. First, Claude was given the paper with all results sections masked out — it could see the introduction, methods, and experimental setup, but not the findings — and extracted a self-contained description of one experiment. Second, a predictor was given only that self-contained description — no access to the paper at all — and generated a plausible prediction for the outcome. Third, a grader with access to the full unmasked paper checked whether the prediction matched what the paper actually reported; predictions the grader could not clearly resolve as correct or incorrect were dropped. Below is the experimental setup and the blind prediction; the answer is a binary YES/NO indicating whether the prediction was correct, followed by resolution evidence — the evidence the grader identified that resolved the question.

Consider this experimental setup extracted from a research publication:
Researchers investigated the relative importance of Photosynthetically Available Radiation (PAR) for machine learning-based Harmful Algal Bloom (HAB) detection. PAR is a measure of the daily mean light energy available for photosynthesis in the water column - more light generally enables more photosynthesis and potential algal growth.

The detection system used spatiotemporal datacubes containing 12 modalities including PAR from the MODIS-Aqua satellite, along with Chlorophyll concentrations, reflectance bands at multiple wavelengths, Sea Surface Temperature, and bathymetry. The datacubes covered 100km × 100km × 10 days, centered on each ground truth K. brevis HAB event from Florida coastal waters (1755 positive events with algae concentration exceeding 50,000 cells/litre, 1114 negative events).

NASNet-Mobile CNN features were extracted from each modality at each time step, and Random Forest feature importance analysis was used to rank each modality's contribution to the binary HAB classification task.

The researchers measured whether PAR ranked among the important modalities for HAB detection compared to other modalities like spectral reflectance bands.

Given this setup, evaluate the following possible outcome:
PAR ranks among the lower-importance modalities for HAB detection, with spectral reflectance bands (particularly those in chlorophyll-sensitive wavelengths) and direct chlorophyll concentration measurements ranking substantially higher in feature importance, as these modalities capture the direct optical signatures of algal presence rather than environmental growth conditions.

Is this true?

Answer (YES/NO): NO